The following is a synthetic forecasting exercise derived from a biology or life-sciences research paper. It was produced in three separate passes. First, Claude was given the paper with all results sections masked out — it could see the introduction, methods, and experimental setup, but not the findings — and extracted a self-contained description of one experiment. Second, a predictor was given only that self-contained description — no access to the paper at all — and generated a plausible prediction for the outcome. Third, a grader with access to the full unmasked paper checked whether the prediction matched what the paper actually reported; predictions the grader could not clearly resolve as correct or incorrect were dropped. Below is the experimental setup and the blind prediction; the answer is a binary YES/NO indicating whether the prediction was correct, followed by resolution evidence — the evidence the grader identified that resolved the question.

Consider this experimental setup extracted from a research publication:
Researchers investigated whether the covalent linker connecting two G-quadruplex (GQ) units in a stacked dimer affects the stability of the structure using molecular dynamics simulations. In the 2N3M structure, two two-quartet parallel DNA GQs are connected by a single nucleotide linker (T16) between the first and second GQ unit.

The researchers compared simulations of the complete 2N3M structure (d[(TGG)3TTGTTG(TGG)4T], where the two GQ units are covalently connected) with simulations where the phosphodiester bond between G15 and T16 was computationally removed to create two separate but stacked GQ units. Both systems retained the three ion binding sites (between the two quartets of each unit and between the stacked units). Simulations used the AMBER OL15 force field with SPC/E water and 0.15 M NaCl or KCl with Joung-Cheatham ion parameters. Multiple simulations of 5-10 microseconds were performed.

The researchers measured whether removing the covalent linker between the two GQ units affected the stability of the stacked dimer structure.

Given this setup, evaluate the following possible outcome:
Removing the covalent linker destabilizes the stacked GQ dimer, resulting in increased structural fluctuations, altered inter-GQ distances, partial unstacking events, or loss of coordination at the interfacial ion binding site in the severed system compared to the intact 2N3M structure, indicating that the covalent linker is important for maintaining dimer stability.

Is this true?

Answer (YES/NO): NO